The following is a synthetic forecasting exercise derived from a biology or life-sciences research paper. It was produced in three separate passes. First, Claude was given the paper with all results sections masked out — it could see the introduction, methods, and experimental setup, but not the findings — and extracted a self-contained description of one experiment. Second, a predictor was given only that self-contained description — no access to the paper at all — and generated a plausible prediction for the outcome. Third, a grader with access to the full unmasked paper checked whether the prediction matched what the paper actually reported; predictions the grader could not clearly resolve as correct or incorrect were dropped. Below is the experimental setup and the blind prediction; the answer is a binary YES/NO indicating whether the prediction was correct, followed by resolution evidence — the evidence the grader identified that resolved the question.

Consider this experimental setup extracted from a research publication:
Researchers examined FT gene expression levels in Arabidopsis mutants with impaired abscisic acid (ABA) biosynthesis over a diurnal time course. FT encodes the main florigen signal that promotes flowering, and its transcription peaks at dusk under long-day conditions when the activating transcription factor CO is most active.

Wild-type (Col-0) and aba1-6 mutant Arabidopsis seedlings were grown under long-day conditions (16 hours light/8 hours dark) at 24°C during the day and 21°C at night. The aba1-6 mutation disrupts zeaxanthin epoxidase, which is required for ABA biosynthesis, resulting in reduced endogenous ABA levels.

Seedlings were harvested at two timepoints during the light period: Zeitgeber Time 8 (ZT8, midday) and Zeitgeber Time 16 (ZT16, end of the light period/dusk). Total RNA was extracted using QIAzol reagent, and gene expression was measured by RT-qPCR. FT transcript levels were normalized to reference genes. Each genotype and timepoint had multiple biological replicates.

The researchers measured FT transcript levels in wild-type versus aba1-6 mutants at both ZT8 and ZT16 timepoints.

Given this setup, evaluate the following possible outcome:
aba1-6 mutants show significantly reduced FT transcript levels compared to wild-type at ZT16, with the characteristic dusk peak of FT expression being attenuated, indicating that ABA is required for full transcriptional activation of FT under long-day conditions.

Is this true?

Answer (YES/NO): YES